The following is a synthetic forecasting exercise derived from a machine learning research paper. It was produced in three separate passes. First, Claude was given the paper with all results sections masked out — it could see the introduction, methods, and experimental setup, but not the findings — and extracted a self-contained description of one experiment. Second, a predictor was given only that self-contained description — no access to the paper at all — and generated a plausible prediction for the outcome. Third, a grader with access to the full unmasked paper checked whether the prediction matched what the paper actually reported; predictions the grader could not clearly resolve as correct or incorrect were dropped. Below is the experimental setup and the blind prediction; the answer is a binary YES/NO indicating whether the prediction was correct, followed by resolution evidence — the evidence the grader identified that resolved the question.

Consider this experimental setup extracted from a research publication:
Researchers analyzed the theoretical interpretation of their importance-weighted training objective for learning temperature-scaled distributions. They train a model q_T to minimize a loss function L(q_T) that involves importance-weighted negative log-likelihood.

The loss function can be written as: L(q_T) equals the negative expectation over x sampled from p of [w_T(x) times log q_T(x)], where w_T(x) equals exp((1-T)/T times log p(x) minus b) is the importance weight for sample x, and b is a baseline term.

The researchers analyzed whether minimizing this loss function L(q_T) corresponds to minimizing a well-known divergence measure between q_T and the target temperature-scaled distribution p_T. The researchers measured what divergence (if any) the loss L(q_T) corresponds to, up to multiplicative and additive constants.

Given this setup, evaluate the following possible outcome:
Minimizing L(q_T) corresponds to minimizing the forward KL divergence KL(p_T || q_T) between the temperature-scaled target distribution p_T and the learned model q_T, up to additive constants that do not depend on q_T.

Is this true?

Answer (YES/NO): YES